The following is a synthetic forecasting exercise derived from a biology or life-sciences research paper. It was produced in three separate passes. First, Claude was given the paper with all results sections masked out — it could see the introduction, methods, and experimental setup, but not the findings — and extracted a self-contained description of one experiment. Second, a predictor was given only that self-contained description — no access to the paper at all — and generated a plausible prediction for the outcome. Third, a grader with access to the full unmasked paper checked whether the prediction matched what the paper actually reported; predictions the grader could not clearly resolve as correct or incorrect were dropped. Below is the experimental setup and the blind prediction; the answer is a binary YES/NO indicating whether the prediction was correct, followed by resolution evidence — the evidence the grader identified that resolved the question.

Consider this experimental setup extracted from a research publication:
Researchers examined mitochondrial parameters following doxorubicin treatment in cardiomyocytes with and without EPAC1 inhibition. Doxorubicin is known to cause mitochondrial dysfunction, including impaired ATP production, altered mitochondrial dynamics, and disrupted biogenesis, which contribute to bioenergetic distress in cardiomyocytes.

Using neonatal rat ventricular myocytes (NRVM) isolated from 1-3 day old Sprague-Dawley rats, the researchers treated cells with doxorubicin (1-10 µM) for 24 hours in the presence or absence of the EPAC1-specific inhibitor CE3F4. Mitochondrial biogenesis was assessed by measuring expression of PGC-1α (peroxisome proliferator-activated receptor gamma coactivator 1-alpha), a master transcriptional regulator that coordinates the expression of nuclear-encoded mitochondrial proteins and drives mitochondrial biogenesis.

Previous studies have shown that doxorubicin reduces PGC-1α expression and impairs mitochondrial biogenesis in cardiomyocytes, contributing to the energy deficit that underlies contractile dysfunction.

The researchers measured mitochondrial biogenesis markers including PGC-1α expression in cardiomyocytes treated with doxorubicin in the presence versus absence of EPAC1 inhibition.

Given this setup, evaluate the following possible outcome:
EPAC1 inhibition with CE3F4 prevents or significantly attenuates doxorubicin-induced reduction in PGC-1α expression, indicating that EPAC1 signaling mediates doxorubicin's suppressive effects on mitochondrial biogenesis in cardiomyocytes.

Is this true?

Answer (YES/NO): YES